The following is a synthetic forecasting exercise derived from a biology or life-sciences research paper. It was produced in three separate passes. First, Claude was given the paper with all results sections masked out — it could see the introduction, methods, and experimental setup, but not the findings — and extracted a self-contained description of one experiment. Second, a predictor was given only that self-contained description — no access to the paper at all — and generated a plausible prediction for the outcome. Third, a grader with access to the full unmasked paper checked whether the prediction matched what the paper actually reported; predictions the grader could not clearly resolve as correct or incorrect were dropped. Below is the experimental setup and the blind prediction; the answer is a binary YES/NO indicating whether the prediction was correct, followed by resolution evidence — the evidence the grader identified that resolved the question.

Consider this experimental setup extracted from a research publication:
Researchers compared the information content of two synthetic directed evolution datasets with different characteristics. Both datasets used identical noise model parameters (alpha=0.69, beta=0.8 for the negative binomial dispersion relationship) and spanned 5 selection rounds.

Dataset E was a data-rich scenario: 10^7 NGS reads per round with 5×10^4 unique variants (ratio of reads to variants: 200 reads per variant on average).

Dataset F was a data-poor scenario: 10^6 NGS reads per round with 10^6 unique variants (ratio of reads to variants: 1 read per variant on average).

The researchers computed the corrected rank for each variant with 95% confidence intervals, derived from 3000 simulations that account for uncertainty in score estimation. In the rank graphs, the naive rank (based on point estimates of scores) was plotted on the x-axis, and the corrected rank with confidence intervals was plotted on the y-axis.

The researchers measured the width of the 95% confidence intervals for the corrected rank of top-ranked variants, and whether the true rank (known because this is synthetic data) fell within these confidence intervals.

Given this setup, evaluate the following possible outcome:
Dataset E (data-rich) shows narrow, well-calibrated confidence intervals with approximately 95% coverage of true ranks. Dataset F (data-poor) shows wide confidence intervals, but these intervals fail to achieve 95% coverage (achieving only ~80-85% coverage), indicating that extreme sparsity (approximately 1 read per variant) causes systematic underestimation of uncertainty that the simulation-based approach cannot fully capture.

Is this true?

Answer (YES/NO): NO